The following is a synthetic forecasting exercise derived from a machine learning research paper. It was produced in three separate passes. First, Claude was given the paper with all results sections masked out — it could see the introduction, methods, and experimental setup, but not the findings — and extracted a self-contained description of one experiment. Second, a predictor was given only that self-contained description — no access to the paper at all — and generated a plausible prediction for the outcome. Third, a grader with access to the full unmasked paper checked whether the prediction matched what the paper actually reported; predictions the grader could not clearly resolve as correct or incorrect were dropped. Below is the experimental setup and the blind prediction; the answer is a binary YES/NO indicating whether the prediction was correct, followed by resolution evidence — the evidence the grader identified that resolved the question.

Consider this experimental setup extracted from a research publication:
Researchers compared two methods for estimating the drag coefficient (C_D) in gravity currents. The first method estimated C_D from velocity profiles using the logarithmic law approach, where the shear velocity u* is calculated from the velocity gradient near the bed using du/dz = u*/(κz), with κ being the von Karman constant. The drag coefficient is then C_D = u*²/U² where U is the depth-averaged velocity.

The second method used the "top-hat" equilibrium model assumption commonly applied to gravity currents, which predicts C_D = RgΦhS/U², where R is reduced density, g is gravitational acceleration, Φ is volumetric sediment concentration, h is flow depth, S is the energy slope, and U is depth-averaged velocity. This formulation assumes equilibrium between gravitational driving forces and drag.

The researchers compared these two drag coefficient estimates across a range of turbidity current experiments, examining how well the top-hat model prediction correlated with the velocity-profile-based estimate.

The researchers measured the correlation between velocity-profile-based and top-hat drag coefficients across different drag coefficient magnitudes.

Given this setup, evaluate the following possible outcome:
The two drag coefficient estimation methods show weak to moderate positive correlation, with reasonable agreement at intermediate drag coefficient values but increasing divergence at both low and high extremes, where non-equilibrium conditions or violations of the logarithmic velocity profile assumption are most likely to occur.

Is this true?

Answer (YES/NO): NO